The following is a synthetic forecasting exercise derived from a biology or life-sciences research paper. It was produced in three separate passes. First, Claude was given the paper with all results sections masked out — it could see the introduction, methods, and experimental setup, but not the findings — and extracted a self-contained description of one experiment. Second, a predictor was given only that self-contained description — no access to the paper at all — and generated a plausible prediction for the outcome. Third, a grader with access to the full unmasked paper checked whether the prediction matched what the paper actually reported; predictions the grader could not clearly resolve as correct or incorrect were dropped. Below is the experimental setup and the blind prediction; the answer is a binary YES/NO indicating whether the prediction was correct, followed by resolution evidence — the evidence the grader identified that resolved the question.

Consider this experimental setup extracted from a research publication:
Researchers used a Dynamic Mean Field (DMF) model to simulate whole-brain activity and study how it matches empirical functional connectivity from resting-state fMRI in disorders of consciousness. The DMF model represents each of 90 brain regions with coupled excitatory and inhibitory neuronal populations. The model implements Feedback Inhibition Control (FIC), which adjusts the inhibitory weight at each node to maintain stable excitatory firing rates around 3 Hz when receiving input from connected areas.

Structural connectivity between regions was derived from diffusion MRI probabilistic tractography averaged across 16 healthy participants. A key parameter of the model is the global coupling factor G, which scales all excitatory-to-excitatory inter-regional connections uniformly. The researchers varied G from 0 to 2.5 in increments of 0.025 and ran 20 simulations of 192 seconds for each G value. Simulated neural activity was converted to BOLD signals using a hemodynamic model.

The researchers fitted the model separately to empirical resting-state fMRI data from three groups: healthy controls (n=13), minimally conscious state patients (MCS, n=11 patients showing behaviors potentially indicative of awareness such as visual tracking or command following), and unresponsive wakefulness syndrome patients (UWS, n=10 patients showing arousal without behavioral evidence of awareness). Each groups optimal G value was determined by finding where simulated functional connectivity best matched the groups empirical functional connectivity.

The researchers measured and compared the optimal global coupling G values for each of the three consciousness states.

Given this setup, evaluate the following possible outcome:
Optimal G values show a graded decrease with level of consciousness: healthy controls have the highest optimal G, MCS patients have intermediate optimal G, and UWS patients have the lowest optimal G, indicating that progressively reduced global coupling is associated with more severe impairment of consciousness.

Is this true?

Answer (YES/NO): YES